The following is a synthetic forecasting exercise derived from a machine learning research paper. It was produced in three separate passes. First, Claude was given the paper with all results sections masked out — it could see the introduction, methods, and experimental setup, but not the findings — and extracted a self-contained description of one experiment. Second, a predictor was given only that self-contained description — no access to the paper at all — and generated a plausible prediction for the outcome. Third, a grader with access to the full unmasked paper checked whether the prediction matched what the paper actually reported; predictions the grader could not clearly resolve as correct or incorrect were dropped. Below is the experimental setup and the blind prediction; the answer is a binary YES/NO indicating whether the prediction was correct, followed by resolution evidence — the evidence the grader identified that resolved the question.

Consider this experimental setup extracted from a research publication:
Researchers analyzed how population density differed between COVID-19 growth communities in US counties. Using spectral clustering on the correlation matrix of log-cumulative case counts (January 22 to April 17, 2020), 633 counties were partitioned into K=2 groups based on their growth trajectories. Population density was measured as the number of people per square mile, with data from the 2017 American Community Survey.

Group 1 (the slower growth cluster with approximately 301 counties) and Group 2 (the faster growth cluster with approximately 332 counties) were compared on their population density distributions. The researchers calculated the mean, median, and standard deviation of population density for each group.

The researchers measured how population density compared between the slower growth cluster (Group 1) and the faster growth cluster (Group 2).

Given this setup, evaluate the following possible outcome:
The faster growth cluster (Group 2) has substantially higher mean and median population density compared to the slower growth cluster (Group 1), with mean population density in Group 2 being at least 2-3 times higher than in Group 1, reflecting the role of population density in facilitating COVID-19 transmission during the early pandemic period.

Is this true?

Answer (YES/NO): YES